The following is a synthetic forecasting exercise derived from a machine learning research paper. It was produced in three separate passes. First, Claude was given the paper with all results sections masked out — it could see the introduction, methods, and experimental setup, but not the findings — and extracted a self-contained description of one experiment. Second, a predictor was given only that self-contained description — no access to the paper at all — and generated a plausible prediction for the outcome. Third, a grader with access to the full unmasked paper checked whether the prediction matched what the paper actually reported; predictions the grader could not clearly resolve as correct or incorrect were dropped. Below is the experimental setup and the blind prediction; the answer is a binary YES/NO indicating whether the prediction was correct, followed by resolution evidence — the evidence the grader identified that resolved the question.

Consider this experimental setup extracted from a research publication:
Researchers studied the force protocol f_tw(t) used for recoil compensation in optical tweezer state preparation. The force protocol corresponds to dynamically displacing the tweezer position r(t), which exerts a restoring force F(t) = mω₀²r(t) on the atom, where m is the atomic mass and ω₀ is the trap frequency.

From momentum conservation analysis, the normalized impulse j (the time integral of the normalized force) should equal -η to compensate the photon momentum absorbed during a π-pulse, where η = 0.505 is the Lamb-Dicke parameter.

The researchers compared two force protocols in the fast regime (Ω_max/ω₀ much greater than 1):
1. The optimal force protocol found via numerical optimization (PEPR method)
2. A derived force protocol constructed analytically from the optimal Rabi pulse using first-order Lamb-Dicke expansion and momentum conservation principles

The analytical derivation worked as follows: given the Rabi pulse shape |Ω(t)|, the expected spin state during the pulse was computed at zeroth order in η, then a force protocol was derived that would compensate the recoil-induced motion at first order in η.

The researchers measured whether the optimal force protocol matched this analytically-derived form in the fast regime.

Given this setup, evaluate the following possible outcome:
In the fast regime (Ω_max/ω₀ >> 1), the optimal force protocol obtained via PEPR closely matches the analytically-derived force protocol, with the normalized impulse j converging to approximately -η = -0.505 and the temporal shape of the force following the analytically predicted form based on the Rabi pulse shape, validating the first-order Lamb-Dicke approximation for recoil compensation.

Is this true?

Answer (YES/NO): YES